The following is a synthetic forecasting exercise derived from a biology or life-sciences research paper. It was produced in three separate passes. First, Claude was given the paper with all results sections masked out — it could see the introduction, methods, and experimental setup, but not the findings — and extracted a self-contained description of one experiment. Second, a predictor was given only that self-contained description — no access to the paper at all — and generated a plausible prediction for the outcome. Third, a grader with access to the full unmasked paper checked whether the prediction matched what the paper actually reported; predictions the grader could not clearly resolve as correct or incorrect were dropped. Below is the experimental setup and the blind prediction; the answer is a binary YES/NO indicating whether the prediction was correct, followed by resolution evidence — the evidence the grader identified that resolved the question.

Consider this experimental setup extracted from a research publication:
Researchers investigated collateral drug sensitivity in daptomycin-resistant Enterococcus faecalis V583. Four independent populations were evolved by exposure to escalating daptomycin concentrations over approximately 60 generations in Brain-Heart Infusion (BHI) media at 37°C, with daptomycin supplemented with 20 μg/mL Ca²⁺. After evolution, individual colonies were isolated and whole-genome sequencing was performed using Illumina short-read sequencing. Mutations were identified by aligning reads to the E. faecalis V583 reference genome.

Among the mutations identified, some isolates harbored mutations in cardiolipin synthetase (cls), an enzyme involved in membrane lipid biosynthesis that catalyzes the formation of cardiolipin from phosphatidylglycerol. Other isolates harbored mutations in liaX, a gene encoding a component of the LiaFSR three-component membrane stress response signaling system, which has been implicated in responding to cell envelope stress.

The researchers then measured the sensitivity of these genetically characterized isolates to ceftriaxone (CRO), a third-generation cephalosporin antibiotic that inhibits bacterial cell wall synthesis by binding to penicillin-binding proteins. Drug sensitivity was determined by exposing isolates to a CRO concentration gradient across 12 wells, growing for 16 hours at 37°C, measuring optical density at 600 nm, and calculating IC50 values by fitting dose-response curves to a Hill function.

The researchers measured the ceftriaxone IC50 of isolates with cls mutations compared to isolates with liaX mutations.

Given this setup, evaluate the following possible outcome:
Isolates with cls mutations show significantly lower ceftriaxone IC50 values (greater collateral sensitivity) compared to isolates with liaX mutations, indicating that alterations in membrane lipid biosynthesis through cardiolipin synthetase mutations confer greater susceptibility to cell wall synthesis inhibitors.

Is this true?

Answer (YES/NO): NO